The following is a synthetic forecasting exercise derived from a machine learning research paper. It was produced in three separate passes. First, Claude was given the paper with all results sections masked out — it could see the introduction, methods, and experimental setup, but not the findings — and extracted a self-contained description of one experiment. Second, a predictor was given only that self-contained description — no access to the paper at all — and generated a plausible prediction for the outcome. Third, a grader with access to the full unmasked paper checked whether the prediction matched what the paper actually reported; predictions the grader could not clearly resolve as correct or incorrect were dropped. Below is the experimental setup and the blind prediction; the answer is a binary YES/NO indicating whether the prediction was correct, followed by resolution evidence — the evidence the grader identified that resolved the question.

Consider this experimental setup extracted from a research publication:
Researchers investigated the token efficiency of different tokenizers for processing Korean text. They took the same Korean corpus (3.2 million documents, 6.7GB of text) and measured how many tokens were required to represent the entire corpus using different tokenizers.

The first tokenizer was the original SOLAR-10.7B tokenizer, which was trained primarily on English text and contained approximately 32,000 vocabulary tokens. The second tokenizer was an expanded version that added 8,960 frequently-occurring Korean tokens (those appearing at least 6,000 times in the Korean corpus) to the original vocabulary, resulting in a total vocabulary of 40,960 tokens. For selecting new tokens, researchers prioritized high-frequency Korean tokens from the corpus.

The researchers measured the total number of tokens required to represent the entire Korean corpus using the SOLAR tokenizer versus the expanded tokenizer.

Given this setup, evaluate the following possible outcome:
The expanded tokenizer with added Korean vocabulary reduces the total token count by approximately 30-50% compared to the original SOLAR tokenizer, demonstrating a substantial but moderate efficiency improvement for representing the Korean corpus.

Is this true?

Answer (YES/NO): YES